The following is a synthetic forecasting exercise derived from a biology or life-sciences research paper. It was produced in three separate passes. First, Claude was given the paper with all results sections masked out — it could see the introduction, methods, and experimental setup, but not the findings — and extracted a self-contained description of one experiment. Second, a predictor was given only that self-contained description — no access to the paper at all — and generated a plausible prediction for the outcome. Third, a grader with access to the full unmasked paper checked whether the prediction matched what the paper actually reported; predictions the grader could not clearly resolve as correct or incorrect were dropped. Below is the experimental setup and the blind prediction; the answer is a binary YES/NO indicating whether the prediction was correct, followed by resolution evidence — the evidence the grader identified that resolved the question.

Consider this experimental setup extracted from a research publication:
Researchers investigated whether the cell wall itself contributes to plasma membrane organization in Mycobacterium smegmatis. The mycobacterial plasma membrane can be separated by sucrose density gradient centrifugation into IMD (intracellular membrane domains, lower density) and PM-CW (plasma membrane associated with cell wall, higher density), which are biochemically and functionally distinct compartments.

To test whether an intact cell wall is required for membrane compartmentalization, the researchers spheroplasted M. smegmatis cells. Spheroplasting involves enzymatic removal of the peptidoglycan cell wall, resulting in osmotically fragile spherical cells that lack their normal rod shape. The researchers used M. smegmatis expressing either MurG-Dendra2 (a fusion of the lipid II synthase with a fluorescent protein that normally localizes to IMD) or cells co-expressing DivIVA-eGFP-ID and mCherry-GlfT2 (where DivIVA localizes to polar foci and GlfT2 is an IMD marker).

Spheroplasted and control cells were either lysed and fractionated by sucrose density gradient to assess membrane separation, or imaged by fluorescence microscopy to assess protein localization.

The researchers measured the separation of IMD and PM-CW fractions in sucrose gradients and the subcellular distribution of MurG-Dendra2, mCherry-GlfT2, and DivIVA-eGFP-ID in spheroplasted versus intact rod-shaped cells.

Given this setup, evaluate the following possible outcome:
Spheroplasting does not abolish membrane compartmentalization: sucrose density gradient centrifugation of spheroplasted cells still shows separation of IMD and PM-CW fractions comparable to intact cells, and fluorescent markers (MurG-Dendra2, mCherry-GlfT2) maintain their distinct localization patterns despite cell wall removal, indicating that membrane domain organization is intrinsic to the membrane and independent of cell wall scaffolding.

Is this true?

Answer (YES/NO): NO